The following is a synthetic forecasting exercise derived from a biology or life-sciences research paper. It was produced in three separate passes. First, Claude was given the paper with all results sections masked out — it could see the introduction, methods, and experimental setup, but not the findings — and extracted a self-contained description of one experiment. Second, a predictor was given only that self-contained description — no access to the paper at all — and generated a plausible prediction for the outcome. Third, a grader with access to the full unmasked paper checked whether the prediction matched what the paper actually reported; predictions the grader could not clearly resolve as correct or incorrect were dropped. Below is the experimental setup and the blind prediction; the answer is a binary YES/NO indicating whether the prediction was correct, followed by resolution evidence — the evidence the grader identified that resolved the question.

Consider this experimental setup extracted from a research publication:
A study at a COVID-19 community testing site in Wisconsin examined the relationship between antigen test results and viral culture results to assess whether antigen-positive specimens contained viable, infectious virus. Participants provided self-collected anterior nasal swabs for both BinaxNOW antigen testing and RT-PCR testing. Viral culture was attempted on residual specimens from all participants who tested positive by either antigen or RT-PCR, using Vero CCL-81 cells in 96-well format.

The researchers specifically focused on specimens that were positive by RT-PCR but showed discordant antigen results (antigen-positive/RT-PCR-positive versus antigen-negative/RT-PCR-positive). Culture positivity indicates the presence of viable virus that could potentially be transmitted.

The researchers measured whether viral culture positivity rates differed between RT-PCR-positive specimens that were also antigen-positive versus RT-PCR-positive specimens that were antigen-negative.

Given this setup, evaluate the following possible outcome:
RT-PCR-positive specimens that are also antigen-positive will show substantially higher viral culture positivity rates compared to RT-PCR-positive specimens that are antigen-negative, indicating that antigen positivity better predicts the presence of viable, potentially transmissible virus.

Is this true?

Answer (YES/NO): YES